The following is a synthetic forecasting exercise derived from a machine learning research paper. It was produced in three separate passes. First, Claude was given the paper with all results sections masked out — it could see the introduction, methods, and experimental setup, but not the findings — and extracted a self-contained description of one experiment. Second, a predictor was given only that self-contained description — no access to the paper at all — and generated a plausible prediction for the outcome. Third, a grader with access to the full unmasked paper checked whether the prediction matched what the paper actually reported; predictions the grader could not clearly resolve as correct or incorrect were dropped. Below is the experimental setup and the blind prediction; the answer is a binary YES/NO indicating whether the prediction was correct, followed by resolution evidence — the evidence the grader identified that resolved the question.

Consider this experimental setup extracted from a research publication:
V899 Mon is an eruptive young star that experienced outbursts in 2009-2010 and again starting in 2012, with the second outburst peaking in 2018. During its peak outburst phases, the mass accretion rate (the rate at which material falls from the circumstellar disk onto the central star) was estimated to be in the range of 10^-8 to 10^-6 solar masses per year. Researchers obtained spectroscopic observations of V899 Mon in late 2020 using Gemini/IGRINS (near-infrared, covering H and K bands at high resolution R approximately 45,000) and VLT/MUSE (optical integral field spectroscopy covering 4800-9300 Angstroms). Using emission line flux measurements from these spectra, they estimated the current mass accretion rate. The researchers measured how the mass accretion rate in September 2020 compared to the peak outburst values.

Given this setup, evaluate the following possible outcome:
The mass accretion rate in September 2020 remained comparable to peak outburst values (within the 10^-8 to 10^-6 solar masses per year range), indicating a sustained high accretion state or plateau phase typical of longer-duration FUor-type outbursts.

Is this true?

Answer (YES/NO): NO